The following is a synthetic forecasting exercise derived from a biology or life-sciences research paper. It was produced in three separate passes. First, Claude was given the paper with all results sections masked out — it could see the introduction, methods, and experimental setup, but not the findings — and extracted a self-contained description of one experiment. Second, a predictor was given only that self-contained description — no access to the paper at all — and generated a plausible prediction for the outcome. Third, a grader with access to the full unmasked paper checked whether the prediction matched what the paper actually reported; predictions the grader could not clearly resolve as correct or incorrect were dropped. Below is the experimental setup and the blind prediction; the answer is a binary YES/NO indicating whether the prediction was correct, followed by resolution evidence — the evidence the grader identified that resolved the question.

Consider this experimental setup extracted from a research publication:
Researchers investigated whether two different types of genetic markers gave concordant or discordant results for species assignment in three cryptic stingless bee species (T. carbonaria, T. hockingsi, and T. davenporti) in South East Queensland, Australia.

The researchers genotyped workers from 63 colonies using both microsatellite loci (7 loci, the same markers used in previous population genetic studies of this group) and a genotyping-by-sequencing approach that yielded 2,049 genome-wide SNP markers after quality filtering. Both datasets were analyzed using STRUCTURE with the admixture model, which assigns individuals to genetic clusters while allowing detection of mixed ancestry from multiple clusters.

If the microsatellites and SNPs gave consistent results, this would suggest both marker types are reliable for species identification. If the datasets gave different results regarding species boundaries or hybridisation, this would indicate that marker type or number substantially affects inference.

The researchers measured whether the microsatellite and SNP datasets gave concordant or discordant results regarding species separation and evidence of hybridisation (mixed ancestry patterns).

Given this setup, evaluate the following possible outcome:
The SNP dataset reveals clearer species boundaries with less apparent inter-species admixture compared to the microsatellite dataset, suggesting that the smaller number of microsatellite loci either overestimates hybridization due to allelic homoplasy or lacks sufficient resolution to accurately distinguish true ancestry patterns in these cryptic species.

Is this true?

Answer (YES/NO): YES